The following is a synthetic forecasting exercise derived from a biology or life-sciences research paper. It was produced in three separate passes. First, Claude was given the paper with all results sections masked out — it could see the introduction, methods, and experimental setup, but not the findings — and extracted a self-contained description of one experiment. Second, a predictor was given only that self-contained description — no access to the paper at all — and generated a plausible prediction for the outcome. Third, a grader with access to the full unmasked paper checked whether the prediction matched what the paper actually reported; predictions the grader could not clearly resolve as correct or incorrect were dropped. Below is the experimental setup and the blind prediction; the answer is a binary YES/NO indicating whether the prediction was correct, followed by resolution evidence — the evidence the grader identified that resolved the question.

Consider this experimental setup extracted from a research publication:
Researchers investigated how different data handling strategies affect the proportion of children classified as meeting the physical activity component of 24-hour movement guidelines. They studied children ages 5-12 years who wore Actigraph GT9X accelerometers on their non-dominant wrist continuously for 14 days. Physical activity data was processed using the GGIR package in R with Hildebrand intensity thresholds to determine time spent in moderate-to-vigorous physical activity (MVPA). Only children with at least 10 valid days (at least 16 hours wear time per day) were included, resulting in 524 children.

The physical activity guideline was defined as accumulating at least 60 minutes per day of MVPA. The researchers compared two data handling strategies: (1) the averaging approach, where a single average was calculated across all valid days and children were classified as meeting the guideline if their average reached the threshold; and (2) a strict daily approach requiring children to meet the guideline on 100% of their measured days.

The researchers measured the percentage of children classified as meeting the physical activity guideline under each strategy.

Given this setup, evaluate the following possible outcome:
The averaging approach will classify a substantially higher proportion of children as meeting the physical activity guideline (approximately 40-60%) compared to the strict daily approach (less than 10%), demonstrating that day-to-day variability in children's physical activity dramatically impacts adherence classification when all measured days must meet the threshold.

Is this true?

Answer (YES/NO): YES